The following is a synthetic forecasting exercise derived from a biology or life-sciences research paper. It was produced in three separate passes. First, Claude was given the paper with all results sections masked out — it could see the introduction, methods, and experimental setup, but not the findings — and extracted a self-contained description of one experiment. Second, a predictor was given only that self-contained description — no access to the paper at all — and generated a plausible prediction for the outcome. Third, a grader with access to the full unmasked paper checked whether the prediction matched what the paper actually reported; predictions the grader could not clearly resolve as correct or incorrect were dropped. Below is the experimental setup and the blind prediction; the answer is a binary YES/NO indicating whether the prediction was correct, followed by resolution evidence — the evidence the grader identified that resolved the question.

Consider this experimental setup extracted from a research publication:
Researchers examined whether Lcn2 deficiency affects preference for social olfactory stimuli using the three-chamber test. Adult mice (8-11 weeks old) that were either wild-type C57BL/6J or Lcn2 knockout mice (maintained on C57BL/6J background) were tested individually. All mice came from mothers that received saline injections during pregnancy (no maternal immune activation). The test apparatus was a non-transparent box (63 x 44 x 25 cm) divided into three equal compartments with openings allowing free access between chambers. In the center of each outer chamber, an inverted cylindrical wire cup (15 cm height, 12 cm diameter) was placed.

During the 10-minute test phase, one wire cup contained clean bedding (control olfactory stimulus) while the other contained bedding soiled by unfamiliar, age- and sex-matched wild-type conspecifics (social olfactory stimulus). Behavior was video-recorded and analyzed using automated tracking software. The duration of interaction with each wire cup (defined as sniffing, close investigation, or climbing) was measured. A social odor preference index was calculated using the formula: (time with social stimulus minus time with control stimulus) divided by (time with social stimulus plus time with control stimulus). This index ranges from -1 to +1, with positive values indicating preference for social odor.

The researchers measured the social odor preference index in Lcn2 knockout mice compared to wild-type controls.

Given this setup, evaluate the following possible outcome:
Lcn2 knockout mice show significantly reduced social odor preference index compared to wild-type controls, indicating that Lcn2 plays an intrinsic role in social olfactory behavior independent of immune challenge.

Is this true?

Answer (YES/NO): YES